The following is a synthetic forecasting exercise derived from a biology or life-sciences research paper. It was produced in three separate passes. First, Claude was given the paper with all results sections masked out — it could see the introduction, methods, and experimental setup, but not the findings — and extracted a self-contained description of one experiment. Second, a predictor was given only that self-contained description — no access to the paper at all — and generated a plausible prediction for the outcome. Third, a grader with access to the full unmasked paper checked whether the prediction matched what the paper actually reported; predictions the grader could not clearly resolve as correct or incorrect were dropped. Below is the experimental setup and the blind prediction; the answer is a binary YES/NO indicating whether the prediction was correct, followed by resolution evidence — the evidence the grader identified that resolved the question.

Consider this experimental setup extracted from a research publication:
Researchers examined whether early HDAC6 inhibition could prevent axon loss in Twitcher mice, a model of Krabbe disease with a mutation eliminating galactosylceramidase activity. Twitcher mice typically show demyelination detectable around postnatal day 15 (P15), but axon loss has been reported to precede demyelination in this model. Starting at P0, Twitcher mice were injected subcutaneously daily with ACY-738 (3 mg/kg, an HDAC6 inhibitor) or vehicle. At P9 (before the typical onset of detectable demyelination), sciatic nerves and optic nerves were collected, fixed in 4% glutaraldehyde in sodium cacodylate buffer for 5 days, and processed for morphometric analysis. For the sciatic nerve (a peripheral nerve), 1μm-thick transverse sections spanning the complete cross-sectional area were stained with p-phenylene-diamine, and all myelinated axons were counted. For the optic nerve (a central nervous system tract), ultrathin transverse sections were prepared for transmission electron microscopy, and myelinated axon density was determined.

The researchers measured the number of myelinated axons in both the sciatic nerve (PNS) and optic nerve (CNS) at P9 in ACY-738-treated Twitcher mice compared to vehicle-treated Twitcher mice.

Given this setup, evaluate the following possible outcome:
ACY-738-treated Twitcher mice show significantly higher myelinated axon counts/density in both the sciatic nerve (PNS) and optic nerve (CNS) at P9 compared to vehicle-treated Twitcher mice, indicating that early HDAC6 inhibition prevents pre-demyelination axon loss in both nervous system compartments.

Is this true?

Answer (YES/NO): YES